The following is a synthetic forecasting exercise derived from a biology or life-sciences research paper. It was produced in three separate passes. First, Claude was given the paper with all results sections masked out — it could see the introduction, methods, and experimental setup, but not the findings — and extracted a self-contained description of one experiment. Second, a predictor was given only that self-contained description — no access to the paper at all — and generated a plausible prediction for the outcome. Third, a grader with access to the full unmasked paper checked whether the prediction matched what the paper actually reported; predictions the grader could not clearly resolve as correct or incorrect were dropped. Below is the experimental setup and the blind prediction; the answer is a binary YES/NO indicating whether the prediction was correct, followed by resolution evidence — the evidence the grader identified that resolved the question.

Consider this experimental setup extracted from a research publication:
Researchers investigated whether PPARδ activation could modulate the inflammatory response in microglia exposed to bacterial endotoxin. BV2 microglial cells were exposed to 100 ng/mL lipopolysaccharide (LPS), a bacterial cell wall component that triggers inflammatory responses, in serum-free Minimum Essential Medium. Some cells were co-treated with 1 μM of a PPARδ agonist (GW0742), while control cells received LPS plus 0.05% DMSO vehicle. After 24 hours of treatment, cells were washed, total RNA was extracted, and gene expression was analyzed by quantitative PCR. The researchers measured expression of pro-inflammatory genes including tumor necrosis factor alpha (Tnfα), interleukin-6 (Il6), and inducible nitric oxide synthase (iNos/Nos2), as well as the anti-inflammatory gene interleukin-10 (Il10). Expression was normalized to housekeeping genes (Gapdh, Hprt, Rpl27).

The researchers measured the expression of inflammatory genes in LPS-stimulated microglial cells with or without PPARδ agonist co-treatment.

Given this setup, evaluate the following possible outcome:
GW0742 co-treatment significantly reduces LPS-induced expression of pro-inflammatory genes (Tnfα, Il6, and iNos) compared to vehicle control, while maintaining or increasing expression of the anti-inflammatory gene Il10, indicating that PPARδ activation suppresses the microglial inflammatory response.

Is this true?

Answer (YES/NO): YES